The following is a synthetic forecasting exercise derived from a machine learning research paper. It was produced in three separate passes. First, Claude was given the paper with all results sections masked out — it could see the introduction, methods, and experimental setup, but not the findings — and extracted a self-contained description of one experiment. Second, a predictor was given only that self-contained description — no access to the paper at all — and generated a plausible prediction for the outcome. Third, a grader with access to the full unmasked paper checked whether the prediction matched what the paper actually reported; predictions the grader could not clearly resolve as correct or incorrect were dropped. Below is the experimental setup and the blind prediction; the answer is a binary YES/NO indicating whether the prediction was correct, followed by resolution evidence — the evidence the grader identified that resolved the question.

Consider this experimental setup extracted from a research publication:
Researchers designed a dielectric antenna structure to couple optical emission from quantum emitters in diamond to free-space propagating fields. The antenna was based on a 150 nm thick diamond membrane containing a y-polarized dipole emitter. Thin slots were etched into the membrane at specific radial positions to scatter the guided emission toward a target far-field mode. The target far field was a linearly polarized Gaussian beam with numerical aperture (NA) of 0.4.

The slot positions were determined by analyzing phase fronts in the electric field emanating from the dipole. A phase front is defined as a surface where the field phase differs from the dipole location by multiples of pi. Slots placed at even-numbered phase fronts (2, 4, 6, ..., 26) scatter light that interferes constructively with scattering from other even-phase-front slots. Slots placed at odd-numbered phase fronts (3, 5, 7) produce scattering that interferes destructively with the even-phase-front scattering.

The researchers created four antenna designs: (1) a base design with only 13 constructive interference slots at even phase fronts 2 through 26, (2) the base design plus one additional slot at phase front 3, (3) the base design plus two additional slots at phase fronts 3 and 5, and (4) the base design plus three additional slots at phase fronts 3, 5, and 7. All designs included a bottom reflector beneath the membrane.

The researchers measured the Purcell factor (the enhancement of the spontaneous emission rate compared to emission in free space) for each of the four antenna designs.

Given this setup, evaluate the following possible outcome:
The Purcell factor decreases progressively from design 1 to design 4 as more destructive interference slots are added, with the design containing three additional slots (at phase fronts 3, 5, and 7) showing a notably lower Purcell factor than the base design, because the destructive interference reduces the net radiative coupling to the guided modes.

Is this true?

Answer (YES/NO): NO